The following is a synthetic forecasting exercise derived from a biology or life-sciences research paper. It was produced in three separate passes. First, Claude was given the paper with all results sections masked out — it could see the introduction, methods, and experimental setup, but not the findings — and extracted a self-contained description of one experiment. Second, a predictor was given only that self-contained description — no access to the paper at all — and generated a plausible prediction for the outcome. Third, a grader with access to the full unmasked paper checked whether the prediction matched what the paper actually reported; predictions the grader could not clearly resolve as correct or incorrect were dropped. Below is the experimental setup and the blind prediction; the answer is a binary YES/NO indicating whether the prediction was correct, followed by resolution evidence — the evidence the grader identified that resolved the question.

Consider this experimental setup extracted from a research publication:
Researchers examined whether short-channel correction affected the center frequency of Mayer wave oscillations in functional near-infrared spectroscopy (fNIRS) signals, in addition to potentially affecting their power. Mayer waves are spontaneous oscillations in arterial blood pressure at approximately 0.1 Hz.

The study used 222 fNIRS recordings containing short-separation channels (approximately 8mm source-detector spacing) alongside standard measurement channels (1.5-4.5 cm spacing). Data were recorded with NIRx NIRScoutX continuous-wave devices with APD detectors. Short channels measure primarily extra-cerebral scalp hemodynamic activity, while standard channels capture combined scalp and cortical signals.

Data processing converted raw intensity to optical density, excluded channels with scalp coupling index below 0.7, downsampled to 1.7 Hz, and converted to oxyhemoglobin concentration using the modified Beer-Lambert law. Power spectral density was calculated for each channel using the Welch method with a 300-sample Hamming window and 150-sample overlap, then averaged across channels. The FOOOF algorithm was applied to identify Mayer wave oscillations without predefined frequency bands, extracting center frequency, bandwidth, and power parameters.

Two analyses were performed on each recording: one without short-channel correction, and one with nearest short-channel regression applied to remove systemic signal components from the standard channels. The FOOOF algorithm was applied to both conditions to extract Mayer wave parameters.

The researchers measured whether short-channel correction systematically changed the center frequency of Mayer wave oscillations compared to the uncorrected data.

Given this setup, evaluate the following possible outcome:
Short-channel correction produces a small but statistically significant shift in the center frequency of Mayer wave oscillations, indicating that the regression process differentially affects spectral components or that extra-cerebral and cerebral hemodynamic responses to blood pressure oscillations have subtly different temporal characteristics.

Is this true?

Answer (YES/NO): NO